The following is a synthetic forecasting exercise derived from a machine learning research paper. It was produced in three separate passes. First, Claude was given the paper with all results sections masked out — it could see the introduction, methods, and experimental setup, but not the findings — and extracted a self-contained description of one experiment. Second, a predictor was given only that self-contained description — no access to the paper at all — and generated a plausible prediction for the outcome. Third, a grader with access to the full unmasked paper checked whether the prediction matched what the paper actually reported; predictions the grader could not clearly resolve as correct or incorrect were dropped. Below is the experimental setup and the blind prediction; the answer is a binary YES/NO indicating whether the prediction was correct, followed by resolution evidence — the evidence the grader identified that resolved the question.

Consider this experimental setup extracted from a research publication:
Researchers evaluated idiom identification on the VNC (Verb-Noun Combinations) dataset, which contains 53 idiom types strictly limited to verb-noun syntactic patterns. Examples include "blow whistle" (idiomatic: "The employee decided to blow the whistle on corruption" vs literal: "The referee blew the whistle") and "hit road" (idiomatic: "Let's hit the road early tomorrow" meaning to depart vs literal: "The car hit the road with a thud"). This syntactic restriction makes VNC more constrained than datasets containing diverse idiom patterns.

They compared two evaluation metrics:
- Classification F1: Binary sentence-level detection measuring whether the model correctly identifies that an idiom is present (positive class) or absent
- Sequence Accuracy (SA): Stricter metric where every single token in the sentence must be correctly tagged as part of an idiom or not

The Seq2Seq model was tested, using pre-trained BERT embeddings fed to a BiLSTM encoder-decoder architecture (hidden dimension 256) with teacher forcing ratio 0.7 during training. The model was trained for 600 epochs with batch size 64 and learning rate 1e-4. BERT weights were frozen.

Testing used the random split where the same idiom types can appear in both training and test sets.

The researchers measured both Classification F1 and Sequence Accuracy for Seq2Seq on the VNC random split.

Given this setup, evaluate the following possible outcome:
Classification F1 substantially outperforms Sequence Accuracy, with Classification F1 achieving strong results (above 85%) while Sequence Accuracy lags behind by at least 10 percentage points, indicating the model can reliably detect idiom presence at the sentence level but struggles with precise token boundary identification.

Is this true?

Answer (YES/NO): NO